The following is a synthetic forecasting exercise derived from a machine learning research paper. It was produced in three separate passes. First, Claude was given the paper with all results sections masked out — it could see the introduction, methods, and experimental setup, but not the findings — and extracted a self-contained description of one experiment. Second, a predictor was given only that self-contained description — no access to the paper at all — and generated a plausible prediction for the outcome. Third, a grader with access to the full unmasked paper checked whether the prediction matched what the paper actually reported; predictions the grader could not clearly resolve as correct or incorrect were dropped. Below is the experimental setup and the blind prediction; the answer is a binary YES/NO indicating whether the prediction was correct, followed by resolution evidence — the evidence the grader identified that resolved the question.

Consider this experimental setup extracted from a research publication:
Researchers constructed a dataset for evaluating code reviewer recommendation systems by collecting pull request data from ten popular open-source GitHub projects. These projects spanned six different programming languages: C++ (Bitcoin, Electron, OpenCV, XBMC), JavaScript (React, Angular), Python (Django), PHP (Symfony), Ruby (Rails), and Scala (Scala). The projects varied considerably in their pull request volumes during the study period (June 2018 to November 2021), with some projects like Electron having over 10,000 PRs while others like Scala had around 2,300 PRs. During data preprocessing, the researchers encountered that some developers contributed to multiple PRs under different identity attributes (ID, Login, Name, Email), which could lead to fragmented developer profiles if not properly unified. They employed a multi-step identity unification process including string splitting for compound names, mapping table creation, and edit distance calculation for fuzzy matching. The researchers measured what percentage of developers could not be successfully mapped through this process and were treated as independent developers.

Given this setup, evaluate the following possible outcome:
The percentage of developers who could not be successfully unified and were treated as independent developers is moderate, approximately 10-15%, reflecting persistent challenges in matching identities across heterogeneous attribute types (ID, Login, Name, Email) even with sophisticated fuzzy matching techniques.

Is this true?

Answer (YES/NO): NO